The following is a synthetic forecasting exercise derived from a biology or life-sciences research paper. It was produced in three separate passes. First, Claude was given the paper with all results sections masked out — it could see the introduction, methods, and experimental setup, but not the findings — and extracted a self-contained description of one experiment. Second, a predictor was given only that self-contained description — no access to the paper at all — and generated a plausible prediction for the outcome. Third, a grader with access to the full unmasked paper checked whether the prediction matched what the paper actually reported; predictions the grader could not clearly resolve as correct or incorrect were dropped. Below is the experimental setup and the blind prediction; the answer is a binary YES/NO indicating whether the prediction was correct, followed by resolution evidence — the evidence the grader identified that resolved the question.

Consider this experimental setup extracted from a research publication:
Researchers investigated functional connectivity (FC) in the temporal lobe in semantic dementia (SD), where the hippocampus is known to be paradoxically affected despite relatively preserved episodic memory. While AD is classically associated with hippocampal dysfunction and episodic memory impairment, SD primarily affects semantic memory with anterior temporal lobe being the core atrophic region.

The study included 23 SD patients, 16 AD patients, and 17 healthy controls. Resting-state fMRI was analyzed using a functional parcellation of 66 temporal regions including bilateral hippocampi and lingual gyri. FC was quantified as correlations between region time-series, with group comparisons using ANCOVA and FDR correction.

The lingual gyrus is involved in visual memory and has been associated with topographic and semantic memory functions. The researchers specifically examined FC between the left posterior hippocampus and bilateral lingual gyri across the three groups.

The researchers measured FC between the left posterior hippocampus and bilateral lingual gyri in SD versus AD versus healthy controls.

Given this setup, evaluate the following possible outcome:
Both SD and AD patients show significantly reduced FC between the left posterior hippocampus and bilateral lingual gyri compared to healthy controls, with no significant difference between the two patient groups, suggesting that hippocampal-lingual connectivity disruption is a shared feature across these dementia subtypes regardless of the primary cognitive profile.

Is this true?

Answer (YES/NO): NO